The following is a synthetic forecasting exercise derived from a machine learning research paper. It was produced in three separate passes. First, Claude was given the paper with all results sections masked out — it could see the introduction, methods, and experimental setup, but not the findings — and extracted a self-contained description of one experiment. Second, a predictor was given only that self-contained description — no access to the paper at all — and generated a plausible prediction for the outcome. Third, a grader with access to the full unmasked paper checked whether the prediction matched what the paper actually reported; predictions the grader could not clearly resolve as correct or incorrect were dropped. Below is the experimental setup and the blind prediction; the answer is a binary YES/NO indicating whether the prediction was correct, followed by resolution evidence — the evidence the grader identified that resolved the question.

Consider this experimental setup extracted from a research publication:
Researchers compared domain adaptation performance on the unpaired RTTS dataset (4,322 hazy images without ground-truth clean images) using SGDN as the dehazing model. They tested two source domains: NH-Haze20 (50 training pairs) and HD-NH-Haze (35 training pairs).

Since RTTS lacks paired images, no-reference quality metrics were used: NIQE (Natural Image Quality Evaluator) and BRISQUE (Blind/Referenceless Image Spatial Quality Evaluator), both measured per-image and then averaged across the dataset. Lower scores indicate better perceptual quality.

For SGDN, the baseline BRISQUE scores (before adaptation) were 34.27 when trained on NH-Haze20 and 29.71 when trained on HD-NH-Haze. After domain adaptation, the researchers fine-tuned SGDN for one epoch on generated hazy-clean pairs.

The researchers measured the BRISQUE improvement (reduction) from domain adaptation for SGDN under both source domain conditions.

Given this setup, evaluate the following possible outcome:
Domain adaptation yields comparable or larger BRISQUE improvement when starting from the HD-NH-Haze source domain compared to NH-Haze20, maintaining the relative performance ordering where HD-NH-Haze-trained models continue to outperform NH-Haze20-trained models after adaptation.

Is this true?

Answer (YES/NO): NO